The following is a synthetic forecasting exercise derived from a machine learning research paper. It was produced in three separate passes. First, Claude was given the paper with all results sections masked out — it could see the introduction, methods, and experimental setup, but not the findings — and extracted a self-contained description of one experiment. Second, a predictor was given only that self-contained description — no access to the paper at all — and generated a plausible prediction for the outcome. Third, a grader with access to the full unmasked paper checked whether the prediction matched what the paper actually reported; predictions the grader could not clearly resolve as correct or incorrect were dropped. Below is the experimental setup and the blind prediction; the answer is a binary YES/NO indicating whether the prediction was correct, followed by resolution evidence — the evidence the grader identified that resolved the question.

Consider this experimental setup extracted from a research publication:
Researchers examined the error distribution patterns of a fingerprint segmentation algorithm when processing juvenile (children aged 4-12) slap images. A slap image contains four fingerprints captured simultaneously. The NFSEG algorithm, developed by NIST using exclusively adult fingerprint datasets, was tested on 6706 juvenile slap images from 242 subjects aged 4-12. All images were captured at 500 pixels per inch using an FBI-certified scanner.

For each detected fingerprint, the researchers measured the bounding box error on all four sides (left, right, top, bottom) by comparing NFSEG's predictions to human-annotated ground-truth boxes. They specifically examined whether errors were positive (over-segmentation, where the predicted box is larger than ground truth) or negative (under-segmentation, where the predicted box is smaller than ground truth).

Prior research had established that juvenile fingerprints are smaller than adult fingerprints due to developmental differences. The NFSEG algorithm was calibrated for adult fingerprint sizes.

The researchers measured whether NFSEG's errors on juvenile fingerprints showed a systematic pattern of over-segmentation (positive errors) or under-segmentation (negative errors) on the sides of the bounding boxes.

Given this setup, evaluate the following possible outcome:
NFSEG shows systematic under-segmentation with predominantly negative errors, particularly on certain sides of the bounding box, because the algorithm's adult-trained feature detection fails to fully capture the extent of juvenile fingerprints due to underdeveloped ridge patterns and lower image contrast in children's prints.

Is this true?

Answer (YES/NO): NO